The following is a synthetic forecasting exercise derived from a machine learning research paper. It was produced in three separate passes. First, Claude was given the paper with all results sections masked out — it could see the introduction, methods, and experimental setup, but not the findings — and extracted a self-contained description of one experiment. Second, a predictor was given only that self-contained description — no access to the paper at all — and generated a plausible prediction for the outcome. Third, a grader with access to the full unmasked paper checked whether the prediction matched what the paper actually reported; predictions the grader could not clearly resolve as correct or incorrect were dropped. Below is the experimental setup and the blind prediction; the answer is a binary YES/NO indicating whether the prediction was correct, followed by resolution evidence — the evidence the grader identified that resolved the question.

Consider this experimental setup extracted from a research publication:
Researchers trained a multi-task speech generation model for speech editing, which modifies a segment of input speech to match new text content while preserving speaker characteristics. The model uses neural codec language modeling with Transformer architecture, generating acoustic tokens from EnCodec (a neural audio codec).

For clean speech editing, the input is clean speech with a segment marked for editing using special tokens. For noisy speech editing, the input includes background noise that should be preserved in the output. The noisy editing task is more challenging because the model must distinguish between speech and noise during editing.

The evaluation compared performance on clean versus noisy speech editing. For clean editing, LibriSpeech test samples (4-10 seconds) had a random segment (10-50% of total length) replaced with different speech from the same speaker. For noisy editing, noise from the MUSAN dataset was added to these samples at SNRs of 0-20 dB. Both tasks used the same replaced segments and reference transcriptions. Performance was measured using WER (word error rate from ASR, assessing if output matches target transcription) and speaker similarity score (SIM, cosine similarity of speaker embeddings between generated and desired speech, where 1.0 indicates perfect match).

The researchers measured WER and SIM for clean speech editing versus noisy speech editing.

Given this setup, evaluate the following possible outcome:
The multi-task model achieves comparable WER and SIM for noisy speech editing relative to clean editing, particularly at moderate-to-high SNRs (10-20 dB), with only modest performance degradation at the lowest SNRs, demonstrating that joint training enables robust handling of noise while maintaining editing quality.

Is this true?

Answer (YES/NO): NO